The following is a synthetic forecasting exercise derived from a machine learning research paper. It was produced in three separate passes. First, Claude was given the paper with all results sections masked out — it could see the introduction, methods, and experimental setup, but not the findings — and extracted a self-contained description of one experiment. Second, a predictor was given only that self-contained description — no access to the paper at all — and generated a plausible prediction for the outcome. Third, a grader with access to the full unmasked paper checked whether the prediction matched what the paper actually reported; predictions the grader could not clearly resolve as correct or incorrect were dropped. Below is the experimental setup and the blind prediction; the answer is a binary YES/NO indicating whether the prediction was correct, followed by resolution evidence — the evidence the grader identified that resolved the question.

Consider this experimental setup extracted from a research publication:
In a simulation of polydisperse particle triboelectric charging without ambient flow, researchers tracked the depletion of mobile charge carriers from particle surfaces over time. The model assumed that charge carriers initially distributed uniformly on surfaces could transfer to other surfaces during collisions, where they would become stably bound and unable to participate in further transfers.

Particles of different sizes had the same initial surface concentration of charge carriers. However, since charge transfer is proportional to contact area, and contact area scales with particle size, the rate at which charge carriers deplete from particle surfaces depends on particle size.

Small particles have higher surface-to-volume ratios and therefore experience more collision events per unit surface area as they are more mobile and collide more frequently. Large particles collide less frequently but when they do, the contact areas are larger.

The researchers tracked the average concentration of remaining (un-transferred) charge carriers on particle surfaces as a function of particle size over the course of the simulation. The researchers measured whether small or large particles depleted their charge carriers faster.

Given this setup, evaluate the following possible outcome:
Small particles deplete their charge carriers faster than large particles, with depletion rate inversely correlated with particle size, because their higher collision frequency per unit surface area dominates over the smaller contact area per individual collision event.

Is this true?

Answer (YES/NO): YES